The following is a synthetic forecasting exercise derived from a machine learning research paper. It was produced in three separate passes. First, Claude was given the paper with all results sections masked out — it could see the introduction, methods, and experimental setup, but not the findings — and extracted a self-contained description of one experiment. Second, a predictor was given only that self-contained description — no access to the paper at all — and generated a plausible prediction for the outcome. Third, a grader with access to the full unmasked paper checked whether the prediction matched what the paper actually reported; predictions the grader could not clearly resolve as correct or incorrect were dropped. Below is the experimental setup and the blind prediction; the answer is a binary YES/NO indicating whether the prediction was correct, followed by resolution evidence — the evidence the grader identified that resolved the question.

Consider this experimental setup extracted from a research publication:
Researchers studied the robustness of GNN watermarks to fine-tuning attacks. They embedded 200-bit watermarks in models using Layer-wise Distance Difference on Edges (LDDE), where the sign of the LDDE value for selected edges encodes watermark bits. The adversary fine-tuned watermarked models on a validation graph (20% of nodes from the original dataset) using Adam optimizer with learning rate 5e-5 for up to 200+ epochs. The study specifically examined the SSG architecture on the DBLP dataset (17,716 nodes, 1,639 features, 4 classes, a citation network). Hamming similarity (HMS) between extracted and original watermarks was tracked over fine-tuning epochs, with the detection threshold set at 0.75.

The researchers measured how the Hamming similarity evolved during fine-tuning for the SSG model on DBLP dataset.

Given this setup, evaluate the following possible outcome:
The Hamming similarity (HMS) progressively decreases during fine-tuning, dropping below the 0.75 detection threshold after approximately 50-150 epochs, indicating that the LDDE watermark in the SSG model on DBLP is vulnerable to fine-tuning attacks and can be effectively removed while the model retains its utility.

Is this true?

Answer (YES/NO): NO